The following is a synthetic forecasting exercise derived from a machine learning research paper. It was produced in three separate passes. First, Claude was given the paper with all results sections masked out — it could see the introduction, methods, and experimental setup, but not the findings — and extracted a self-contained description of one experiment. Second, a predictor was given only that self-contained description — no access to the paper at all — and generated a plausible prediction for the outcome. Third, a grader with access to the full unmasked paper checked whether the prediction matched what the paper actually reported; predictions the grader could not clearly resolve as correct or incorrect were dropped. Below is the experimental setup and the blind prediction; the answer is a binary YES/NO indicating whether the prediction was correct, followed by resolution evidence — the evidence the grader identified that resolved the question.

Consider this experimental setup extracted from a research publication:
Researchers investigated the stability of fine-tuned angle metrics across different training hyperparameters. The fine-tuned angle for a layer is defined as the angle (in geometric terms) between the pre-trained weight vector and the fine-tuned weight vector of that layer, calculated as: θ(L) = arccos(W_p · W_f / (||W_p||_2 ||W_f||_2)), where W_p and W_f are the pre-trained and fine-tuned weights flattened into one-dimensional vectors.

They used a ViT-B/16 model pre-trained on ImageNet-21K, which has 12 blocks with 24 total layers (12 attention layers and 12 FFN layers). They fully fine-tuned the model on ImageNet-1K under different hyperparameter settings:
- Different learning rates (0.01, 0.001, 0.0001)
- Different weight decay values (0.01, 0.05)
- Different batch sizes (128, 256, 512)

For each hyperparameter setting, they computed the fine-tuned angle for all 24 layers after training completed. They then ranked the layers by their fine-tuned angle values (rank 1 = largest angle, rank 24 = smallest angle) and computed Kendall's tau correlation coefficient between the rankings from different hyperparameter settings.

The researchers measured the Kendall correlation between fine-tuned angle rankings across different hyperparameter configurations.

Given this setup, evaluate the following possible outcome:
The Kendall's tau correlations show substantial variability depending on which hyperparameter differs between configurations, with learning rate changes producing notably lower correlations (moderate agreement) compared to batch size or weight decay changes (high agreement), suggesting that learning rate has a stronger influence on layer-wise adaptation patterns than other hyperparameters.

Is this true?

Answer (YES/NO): NO